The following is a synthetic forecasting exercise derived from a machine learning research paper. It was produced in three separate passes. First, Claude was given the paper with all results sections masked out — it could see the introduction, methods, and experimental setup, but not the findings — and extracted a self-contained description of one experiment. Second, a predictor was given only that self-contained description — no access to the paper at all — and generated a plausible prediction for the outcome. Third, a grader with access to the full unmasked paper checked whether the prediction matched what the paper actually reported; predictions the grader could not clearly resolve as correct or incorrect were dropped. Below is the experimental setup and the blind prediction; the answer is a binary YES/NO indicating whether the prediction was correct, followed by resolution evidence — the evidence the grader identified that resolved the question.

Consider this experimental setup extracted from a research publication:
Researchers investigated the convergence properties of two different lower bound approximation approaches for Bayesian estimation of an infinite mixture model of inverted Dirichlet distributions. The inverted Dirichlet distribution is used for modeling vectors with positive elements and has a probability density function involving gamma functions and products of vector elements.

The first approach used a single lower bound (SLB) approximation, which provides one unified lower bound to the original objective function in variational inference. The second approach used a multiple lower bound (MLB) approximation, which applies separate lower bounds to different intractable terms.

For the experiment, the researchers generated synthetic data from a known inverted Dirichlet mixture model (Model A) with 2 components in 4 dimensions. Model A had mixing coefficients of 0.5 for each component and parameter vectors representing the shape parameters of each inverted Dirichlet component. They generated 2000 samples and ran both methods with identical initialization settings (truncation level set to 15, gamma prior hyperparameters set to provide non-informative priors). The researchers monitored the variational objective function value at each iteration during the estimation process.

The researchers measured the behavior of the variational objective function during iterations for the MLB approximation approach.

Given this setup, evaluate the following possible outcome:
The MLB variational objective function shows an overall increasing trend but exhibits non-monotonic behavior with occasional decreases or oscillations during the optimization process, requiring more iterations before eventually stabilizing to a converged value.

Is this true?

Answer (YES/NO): NO